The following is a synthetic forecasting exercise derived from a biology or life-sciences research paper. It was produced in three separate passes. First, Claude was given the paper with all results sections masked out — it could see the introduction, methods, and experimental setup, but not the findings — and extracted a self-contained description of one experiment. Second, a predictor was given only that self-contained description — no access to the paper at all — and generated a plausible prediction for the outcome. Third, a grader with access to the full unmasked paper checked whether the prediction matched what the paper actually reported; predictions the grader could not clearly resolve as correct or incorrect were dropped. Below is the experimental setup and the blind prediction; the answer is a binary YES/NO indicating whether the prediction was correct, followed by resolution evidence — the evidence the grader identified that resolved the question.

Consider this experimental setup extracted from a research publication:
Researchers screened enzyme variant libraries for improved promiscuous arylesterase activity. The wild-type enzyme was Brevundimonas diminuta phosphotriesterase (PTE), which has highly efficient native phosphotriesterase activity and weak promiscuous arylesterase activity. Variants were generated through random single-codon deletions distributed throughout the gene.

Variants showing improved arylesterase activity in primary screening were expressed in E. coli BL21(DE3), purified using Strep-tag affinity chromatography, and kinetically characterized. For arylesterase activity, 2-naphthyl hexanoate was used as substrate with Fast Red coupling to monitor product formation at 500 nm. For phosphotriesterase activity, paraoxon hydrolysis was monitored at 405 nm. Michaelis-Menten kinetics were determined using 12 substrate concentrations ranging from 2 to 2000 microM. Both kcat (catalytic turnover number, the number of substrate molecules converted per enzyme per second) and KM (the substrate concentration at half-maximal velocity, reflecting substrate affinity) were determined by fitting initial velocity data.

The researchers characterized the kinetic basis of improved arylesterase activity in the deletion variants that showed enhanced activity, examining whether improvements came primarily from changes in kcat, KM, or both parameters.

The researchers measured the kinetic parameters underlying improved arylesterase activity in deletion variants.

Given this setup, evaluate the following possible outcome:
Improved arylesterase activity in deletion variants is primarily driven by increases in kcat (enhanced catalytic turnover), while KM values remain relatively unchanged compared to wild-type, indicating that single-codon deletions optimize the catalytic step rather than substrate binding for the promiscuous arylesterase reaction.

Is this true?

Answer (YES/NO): NO